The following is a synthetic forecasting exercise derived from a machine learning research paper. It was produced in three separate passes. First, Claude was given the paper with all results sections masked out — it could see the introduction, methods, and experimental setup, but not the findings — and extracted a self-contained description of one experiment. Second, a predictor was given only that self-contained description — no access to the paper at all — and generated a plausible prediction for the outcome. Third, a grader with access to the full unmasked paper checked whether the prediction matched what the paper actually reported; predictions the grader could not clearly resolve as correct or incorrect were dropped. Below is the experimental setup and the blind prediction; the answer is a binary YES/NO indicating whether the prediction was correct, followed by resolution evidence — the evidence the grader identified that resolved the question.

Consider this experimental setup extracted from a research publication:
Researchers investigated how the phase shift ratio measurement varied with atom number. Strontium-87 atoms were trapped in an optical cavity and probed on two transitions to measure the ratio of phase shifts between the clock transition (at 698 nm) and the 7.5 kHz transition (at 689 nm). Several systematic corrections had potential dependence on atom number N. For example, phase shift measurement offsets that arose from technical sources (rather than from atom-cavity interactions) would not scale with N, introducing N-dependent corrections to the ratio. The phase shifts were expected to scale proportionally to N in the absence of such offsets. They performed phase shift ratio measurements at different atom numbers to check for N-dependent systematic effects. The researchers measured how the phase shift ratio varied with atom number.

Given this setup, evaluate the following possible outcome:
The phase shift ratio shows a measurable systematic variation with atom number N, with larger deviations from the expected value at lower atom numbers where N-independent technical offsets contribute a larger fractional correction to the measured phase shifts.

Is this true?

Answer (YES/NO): NO